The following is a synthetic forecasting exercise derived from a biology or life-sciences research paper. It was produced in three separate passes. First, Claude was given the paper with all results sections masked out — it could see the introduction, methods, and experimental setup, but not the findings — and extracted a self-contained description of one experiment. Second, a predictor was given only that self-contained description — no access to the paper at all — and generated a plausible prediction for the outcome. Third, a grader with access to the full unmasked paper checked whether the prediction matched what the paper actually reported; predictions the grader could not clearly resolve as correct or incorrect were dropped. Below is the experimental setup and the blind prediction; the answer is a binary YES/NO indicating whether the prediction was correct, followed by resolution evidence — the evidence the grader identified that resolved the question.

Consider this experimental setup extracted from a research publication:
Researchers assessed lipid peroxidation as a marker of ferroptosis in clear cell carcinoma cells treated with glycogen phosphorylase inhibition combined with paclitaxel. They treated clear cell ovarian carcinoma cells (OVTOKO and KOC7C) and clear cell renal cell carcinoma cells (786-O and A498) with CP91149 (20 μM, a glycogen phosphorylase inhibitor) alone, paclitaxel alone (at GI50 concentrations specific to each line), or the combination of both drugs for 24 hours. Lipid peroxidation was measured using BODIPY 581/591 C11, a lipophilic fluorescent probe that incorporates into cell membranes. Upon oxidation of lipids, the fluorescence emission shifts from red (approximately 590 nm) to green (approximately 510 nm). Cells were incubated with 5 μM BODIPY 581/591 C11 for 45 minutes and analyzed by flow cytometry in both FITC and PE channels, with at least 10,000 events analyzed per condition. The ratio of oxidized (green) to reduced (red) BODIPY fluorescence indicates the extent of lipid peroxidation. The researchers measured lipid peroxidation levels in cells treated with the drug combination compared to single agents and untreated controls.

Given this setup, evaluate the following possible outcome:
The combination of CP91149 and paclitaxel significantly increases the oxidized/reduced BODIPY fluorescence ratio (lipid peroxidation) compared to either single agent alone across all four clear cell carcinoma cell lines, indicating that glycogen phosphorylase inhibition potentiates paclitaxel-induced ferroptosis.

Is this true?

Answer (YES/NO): NO